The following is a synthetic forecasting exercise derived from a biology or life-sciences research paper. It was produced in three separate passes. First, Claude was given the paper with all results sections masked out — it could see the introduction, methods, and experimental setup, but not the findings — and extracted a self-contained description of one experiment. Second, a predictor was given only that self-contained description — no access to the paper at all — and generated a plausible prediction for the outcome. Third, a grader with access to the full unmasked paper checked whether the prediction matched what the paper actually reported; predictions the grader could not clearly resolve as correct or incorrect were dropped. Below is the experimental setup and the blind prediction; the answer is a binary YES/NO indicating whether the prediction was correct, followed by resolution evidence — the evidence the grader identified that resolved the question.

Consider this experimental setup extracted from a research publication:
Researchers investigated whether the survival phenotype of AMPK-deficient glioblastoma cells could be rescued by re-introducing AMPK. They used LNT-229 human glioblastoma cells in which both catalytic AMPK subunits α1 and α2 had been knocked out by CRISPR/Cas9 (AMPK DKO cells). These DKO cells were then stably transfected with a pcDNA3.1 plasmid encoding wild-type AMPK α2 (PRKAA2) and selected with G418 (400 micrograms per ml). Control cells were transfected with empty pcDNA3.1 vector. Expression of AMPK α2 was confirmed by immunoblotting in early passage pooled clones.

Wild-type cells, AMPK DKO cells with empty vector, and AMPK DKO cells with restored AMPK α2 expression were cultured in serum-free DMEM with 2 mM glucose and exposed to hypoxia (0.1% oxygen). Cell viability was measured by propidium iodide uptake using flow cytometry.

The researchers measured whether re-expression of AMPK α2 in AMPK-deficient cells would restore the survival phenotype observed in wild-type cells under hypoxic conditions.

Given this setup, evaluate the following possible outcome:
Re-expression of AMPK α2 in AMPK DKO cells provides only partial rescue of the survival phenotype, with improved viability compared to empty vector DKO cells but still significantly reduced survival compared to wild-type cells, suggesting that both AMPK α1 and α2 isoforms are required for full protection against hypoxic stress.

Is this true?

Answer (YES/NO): YES